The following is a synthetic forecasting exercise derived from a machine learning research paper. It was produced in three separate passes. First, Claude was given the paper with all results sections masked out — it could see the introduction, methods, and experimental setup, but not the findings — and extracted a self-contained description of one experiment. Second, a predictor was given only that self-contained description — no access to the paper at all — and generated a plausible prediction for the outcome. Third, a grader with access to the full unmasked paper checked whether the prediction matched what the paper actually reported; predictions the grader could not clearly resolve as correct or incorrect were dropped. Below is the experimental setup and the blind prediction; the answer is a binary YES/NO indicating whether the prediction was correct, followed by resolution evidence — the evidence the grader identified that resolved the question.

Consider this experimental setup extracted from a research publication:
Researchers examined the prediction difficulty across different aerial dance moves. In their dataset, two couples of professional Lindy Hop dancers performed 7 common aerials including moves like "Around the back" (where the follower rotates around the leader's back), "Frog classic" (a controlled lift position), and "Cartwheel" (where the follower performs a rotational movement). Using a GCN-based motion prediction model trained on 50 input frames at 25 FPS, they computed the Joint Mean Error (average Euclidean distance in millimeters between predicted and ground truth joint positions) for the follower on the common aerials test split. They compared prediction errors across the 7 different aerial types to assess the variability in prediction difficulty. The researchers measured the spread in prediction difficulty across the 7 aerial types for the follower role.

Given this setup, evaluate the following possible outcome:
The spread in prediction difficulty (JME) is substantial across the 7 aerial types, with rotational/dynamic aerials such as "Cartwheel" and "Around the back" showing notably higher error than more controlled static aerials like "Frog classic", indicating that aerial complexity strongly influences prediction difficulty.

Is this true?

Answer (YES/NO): YES